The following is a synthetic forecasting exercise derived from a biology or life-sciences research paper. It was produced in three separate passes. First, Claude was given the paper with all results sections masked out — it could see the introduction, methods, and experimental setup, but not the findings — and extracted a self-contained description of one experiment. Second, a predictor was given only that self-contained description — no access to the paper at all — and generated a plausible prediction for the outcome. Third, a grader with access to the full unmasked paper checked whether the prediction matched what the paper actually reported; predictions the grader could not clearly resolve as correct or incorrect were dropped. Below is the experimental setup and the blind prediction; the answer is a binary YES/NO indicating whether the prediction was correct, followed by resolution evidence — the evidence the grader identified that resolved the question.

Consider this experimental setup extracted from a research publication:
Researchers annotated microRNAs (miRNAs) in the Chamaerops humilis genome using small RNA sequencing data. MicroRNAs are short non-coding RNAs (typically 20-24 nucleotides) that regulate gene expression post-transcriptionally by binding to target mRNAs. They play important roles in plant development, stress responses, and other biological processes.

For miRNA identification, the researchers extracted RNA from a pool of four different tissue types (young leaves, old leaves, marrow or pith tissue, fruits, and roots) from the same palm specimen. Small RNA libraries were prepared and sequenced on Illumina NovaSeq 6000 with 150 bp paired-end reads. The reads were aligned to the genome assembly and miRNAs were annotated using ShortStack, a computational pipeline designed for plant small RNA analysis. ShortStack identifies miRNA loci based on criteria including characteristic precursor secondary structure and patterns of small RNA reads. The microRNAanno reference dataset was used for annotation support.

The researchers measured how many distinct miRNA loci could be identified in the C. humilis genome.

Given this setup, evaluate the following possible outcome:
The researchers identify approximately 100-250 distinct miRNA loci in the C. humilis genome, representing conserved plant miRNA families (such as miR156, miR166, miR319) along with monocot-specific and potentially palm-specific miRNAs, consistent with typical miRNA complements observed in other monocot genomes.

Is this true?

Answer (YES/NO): NO